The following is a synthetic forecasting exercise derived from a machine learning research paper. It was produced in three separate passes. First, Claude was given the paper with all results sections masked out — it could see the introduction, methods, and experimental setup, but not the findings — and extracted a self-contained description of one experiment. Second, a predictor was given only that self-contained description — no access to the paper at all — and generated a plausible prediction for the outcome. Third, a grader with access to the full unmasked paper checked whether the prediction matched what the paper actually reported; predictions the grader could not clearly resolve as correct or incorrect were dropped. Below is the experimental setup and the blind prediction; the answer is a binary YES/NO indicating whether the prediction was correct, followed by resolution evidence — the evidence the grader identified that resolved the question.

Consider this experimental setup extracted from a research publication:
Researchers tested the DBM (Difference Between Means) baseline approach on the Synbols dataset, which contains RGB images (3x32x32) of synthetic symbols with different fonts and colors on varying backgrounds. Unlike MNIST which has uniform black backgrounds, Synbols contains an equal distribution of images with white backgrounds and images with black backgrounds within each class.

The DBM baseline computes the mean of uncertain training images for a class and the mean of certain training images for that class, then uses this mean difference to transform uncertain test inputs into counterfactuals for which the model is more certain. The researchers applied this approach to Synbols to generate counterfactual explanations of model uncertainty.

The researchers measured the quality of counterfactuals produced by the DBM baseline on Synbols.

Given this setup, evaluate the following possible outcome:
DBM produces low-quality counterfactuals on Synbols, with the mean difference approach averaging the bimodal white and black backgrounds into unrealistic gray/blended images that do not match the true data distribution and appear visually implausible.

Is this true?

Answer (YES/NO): YES